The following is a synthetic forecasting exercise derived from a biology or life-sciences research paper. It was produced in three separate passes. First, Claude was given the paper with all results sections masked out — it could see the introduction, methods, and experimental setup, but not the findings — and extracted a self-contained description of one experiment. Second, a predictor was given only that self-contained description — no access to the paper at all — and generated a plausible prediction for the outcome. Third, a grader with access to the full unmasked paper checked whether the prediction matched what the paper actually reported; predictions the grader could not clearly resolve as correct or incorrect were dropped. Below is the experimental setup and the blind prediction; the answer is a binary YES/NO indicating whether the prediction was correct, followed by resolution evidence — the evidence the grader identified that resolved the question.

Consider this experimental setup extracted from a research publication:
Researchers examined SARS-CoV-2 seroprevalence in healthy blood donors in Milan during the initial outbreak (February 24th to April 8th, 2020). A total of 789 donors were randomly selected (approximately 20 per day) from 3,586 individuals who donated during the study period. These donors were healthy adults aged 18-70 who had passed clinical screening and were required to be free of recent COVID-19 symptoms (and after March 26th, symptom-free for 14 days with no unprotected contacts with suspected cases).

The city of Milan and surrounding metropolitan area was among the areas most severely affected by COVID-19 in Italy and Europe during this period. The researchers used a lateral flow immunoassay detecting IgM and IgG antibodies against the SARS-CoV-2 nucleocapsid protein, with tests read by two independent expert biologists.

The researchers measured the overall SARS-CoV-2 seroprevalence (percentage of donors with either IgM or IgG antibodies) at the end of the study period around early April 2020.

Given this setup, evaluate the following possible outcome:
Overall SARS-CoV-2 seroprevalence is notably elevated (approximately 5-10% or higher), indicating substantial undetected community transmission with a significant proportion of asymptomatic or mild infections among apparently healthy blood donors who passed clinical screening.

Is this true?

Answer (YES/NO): YES